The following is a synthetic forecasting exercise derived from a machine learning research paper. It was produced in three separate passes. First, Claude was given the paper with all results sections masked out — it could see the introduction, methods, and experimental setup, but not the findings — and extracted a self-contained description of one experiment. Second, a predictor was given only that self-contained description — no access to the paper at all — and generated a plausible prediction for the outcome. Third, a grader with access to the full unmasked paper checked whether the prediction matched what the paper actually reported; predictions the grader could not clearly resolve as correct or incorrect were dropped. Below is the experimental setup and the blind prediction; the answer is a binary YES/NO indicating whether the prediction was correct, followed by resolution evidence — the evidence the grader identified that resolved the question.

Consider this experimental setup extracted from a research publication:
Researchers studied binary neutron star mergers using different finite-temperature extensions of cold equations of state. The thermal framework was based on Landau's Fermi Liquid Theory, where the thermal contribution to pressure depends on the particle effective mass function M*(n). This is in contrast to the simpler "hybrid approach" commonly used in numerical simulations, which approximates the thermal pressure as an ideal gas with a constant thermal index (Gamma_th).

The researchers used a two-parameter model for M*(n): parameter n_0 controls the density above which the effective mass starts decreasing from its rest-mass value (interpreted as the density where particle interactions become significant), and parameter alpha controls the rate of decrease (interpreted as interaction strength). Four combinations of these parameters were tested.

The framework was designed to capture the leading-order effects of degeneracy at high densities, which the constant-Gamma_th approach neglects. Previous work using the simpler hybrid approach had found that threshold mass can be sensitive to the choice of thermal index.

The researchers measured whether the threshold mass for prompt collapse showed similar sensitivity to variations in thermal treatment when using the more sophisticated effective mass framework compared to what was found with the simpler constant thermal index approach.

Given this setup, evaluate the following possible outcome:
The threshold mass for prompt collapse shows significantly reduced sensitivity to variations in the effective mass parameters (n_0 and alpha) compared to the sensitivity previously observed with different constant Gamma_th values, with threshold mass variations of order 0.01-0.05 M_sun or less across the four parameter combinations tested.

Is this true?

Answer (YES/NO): YES